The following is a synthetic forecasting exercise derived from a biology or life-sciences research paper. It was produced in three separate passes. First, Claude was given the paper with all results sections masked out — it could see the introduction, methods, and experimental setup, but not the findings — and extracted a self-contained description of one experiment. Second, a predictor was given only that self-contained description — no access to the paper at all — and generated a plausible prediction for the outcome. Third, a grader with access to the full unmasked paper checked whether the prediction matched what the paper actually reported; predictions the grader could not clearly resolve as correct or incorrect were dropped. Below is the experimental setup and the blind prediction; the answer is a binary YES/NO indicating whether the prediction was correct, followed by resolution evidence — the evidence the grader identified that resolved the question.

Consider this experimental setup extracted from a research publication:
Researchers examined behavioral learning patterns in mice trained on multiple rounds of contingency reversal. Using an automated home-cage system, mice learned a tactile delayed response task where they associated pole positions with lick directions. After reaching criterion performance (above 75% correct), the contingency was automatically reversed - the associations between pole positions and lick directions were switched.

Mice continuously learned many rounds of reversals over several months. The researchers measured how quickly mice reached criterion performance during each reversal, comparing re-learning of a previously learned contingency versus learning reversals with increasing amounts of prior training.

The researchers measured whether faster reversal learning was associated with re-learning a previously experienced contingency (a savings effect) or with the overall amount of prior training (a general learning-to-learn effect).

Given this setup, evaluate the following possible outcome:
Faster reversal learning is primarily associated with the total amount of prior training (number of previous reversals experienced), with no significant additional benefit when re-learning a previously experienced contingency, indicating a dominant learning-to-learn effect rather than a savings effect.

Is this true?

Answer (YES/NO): NO